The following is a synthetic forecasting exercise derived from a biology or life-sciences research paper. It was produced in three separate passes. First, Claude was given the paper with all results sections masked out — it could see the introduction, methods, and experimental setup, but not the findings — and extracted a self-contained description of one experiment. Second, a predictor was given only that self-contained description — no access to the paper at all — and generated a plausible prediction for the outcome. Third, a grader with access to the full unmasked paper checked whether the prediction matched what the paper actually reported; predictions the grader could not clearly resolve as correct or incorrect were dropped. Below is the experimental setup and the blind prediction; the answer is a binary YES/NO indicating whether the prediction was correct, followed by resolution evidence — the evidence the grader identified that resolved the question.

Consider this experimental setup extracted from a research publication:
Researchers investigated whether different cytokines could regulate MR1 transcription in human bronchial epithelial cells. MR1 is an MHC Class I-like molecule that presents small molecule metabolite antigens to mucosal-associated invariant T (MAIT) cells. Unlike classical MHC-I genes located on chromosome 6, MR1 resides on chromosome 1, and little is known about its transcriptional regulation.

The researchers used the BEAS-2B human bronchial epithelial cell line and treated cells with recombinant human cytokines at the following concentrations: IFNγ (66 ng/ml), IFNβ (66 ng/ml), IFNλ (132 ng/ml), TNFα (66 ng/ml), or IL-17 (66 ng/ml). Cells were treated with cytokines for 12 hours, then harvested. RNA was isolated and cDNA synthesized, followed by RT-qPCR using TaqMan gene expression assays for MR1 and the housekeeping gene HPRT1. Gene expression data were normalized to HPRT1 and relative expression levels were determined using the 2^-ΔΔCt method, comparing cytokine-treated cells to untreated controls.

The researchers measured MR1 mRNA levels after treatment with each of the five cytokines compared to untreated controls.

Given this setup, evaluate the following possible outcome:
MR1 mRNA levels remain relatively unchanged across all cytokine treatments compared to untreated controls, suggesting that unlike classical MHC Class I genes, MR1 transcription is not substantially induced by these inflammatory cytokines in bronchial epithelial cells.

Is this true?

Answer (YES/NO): NO